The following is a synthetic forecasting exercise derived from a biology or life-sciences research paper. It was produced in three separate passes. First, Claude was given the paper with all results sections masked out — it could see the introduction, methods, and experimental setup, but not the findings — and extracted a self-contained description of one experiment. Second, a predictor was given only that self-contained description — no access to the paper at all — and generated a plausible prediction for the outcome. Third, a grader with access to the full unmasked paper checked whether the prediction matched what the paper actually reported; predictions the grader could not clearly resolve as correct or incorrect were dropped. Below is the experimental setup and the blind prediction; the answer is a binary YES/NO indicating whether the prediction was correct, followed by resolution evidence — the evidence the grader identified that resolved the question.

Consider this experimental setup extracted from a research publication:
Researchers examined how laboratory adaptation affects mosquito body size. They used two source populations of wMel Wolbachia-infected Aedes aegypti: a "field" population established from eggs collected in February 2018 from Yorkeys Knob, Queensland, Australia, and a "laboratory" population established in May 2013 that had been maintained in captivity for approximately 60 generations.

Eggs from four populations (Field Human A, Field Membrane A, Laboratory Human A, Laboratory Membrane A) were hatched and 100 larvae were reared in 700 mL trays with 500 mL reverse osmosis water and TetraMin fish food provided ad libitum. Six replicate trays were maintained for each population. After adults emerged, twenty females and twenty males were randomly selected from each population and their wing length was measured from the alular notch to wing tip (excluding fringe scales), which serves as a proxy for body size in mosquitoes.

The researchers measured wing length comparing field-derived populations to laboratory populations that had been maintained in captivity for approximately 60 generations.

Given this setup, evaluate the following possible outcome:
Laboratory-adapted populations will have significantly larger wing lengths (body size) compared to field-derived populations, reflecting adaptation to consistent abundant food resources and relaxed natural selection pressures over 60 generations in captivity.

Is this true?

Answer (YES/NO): NO